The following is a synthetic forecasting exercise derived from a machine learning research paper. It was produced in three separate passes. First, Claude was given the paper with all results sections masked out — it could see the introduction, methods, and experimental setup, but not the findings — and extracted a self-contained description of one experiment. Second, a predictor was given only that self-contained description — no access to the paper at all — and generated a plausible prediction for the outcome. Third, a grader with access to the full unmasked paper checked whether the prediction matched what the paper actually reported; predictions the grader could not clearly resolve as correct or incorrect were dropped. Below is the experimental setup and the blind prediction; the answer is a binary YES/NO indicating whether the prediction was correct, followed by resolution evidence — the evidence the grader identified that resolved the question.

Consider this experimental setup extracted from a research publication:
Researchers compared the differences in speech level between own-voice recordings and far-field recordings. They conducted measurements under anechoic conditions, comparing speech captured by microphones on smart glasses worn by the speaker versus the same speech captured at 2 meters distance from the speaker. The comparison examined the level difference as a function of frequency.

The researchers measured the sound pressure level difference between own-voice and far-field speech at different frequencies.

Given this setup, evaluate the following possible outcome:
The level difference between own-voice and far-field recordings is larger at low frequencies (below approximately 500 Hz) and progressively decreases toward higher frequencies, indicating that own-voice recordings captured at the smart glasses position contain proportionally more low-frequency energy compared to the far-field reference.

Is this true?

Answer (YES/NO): NO